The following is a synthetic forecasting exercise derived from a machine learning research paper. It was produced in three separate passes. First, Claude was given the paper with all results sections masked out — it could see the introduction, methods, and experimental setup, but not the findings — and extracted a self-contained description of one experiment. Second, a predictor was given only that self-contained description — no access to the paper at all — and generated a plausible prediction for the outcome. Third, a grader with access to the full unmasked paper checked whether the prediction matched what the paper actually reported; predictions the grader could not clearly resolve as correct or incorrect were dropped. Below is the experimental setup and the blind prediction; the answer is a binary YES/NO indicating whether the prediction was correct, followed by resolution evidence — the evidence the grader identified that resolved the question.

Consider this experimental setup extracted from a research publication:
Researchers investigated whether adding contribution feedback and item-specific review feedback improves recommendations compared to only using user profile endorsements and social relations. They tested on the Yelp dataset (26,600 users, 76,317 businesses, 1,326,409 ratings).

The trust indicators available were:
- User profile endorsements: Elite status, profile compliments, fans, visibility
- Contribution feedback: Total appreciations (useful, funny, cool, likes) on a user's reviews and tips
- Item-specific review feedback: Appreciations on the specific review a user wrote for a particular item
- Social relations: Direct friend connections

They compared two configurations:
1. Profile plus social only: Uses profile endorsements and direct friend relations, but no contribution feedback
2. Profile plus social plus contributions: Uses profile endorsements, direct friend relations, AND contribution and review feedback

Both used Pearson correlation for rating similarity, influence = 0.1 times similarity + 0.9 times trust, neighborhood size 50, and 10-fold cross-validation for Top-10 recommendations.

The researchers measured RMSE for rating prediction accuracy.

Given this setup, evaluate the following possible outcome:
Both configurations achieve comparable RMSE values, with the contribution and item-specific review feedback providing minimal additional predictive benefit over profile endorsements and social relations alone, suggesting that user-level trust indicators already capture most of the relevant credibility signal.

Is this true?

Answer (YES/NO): YES